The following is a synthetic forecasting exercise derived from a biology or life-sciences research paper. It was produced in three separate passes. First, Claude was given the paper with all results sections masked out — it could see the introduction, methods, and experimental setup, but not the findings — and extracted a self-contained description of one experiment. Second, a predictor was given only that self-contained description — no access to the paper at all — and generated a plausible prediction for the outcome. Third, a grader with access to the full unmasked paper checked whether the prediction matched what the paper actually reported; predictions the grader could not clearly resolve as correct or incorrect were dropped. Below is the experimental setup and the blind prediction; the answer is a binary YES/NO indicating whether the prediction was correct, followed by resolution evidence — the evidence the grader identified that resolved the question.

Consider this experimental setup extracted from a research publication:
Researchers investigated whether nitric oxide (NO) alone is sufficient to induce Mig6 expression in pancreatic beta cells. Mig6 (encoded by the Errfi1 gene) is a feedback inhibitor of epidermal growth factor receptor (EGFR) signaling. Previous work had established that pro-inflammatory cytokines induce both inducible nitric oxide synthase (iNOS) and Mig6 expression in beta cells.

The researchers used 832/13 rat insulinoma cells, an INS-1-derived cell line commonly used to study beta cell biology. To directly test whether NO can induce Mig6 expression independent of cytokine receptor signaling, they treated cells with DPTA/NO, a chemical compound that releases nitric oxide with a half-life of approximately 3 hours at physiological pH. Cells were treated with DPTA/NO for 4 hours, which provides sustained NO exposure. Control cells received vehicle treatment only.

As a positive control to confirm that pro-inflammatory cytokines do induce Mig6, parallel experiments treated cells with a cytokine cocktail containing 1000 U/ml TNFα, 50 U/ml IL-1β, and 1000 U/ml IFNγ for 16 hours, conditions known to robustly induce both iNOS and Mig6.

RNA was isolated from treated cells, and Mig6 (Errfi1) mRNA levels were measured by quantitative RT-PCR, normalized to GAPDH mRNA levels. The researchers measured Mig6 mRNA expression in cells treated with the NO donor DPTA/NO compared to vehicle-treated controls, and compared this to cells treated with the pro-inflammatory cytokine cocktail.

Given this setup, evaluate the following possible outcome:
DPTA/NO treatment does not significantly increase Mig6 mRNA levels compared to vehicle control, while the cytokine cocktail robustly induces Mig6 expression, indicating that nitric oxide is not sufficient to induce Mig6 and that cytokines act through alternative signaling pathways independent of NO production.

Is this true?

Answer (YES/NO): NO